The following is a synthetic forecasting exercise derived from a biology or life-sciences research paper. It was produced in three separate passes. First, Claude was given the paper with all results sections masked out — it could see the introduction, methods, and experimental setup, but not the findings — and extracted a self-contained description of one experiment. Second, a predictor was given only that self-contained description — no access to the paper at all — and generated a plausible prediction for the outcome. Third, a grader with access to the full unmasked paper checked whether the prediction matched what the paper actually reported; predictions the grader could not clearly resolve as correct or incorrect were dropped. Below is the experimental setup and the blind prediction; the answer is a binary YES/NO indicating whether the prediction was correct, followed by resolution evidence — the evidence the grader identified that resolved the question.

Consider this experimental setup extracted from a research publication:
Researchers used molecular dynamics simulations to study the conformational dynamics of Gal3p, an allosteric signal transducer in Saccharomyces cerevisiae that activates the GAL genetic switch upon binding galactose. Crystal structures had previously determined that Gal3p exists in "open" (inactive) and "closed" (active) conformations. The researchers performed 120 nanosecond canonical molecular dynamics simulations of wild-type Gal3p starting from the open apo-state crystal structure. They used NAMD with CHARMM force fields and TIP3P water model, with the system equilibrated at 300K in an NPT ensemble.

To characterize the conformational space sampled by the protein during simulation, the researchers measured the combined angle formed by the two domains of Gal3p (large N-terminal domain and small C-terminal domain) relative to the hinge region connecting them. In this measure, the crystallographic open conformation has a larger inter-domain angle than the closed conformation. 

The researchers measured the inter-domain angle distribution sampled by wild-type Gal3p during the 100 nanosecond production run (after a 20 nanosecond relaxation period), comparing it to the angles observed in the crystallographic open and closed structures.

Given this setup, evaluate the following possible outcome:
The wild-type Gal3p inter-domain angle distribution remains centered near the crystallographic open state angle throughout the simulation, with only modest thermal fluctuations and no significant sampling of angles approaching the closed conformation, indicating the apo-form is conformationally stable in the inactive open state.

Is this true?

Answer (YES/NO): YES